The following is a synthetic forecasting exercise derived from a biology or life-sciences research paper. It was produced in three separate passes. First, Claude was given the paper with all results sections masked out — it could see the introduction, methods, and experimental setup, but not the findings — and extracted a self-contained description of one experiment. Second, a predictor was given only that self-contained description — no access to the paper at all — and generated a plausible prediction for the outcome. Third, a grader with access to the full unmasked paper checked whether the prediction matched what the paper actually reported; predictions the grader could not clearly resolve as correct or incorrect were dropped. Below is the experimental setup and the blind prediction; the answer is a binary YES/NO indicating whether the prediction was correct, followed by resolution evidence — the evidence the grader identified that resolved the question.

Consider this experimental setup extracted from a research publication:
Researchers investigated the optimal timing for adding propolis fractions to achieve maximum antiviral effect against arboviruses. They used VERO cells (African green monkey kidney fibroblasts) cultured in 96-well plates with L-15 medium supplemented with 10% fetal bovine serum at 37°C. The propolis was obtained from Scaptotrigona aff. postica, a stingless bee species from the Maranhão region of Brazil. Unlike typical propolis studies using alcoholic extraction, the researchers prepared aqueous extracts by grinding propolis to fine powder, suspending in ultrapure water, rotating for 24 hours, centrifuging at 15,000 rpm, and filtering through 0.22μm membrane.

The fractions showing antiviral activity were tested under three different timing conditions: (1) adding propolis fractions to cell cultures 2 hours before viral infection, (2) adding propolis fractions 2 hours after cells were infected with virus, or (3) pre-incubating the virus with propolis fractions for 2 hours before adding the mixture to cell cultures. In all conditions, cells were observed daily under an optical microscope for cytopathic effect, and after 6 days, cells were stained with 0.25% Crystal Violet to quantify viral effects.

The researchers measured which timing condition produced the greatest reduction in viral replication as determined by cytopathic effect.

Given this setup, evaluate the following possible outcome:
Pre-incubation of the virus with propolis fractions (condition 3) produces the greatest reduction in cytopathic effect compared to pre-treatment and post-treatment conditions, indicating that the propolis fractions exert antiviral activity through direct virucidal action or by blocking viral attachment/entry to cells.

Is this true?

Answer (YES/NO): NO